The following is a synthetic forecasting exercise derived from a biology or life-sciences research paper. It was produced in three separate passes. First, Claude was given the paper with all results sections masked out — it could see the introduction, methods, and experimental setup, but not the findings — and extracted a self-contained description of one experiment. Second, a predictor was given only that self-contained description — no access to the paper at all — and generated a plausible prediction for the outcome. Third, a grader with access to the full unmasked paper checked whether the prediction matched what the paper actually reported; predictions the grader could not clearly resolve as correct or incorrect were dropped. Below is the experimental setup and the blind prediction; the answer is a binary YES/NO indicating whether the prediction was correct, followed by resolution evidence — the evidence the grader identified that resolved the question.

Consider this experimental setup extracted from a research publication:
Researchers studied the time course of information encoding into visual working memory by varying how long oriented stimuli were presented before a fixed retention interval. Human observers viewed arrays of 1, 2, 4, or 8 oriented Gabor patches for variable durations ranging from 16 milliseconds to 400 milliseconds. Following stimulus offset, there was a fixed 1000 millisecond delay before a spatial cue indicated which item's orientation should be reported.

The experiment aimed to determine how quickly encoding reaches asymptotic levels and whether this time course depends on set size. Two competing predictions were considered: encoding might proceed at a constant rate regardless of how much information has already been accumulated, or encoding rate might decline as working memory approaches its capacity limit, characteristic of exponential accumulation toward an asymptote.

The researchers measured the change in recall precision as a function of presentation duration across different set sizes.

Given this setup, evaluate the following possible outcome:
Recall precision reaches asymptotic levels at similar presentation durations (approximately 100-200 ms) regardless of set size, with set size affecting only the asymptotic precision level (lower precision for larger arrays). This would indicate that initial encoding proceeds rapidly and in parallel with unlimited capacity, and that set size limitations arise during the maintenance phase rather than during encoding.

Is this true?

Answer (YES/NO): NO